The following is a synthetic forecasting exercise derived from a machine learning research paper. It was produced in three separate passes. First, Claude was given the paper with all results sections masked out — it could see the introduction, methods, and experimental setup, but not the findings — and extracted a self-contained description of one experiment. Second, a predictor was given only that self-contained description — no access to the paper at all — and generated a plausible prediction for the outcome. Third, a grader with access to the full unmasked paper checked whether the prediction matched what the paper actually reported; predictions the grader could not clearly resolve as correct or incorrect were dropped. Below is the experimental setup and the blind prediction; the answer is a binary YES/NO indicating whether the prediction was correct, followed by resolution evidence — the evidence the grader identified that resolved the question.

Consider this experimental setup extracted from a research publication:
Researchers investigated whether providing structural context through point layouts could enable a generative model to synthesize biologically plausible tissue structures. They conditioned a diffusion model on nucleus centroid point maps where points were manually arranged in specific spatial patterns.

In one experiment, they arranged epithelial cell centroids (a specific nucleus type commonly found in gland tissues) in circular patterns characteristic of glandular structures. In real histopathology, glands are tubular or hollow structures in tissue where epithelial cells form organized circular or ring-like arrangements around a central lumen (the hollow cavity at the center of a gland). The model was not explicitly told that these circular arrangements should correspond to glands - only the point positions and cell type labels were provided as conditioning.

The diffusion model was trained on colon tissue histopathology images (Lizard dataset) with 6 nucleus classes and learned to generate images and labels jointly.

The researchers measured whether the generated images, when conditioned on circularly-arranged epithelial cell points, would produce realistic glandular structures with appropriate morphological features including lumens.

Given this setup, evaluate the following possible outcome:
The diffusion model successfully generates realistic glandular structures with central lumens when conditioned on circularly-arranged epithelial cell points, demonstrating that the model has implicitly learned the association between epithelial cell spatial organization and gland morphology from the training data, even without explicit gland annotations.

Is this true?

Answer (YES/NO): YES